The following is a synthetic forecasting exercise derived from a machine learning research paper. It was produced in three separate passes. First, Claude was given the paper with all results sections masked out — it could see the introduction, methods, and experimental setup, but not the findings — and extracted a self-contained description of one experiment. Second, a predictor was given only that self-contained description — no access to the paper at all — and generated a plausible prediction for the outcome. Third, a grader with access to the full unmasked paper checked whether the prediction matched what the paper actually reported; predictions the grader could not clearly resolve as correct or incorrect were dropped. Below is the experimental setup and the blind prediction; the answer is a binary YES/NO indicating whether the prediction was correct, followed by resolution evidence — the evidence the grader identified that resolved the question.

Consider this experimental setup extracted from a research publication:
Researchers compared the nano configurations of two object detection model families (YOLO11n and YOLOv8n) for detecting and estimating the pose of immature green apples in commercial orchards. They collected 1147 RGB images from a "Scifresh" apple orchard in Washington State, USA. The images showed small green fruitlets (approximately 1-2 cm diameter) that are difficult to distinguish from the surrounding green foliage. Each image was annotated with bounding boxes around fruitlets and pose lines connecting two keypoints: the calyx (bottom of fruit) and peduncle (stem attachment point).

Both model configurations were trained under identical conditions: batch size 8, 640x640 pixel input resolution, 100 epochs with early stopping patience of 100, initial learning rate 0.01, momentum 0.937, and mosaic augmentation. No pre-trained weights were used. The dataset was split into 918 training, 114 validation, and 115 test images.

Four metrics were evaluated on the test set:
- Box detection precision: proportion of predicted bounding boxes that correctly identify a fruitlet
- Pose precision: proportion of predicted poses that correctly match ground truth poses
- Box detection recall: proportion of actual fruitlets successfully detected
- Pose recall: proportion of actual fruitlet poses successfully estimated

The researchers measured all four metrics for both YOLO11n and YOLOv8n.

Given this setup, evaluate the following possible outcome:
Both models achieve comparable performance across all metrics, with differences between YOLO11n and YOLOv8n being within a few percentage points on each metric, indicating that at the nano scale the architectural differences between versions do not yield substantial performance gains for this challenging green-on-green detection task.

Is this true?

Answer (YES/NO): NO